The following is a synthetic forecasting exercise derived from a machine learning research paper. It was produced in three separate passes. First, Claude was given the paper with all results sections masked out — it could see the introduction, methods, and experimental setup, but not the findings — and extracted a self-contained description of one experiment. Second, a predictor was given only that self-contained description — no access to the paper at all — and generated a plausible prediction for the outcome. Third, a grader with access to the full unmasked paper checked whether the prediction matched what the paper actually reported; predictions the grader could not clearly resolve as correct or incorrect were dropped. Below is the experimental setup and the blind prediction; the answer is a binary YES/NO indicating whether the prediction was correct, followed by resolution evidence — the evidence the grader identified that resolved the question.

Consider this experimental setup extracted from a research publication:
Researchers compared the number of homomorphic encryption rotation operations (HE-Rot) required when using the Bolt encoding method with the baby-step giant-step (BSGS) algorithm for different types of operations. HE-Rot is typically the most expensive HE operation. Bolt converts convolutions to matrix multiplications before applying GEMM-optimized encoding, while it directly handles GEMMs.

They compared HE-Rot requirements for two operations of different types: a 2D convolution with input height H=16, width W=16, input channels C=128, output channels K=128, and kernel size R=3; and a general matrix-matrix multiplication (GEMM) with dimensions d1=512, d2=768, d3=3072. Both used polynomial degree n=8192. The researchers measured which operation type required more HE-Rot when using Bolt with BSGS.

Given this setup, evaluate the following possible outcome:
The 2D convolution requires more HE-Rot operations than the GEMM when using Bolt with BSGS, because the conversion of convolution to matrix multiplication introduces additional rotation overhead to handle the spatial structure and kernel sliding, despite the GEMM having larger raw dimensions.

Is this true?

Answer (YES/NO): NO